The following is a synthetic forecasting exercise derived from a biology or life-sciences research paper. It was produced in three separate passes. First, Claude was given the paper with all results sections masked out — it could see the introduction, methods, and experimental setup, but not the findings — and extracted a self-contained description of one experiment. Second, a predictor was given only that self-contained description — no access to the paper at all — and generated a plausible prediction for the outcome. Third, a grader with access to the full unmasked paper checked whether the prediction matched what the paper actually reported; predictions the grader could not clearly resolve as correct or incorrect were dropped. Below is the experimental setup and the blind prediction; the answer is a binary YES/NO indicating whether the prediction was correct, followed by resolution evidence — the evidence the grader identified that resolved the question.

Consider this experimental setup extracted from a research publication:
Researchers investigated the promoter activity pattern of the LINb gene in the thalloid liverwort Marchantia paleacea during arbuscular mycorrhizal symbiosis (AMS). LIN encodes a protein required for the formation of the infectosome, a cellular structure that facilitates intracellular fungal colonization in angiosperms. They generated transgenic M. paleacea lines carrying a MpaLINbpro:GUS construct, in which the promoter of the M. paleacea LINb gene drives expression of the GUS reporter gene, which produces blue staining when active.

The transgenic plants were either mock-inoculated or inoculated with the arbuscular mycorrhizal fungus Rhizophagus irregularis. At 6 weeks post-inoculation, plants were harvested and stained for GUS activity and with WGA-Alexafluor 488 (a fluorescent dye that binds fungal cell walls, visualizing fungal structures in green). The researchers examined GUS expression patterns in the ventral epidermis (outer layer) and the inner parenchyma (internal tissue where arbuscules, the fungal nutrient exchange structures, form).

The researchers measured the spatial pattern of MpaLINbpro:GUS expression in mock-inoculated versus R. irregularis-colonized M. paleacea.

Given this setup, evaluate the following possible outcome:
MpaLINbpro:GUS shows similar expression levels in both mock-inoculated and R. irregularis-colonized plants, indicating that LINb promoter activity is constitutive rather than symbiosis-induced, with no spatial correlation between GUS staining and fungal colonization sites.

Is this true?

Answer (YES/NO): NO